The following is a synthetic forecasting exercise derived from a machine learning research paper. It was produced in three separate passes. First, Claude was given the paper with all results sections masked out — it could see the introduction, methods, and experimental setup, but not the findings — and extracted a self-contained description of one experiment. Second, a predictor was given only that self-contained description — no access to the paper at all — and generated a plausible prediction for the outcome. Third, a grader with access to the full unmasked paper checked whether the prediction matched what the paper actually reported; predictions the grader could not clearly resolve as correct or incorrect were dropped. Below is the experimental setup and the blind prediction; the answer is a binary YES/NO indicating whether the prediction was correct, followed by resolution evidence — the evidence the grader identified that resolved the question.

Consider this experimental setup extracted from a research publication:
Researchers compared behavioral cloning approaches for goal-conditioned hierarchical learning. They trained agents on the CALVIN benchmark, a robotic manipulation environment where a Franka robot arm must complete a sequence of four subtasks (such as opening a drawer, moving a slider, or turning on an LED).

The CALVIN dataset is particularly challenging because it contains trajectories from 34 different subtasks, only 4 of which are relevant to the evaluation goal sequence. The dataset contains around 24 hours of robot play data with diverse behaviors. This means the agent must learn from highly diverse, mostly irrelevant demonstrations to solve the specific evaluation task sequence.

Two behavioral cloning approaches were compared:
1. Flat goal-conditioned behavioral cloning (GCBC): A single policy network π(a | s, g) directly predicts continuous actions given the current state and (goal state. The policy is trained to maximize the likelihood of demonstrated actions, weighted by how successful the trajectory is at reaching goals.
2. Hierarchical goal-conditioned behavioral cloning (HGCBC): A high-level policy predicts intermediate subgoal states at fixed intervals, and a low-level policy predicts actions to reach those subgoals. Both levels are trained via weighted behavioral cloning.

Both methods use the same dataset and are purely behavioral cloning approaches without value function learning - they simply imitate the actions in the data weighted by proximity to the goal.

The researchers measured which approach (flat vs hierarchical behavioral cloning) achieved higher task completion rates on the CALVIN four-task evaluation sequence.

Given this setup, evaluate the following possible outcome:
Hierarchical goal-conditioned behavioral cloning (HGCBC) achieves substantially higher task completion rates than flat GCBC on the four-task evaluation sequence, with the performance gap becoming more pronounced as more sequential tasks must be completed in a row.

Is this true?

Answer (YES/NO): NO